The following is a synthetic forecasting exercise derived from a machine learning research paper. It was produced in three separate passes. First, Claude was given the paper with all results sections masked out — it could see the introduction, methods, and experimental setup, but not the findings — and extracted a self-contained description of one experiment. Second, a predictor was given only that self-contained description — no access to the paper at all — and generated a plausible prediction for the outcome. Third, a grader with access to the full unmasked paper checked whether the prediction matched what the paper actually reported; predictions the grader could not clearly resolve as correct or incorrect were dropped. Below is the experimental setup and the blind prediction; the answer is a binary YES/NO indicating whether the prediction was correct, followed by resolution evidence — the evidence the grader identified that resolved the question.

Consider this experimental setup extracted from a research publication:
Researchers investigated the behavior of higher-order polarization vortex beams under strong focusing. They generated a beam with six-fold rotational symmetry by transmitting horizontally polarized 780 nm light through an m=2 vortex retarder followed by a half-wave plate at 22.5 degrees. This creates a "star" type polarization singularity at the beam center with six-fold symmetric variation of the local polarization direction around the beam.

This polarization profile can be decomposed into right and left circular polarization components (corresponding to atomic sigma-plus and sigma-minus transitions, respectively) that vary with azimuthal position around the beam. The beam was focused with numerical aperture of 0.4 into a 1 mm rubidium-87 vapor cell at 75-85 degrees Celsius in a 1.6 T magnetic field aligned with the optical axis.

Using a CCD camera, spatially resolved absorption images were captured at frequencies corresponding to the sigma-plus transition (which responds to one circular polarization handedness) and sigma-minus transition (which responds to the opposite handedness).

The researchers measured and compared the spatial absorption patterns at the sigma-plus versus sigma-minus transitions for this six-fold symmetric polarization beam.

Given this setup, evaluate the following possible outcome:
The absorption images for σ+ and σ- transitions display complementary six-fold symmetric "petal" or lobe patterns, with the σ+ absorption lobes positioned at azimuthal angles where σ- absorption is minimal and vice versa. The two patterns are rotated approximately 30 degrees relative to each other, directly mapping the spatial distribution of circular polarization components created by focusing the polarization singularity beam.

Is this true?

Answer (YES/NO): NO